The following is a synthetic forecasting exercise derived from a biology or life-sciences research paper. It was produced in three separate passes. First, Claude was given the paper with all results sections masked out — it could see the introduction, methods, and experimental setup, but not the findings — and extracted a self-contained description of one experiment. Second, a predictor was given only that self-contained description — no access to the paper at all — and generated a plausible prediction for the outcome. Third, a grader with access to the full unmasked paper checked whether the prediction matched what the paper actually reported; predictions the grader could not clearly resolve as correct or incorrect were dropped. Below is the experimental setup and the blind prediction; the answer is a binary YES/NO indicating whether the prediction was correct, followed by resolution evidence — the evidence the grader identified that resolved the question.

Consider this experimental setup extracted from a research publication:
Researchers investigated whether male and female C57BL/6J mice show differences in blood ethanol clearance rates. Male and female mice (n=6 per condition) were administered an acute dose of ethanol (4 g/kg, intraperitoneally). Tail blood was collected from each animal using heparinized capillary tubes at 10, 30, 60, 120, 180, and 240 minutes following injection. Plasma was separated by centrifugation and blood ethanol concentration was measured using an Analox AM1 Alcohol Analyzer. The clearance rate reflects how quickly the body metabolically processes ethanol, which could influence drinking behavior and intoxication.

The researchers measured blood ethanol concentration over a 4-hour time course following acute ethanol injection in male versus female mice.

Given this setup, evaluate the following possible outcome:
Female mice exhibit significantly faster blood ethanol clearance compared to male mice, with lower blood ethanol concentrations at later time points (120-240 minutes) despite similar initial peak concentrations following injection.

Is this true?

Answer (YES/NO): NO